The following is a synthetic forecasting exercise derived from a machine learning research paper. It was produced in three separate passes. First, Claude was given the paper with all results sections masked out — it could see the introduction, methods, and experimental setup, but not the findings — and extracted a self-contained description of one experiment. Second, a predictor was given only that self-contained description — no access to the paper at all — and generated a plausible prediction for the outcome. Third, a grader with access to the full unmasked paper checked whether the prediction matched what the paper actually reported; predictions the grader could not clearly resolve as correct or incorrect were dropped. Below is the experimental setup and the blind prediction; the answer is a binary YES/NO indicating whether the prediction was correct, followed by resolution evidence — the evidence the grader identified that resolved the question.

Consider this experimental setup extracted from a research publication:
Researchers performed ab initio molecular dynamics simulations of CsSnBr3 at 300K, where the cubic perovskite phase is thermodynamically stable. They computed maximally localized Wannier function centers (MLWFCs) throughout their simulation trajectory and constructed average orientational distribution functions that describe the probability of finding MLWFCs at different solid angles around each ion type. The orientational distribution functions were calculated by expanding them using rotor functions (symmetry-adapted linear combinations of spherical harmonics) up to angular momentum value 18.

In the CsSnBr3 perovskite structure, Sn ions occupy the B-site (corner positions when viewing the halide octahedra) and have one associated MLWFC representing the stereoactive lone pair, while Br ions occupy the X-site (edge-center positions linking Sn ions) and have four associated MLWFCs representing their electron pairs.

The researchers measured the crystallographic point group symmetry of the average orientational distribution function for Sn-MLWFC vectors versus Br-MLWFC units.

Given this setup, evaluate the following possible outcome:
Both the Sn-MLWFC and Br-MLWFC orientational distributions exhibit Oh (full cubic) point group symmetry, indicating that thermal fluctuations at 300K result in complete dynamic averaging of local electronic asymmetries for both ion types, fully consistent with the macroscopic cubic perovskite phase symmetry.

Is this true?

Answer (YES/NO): NO